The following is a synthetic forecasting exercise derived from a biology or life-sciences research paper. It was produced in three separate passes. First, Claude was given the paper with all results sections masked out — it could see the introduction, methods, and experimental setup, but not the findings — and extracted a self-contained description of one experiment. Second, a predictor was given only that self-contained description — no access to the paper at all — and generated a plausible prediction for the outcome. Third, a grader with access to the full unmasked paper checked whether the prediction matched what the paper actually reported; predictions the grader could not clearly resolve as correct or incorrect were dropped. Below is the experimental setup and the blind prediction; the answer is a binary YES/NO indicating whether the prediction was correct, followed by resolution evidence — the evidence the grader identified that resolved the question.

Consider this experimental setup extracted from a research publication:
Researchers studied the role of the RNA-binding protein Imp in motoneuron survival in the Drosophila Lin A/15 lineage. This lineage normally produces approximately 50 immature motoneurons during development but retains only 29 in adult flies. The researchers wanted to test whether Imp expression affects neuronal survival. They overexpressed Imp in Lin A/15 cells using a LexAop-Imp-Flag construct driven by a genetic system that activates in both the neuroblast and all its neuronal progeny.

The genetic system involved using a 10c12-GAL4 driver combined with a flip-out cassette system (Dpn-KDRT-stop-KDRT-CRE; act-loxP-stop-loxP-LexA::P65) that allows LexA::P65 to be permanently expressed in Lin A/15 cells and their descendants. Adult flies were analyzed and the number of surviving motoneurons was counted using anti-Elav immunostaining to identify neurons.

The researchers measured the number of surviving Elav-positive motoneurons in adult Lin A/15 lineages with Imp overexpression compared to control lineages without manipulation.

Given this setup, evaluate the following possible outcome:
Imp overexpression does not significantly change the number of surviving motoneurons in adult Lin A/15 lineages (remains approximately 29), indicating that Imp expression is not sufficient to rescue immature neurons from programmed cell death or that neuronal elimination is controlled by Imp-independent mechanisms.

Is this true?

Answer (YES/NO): NO